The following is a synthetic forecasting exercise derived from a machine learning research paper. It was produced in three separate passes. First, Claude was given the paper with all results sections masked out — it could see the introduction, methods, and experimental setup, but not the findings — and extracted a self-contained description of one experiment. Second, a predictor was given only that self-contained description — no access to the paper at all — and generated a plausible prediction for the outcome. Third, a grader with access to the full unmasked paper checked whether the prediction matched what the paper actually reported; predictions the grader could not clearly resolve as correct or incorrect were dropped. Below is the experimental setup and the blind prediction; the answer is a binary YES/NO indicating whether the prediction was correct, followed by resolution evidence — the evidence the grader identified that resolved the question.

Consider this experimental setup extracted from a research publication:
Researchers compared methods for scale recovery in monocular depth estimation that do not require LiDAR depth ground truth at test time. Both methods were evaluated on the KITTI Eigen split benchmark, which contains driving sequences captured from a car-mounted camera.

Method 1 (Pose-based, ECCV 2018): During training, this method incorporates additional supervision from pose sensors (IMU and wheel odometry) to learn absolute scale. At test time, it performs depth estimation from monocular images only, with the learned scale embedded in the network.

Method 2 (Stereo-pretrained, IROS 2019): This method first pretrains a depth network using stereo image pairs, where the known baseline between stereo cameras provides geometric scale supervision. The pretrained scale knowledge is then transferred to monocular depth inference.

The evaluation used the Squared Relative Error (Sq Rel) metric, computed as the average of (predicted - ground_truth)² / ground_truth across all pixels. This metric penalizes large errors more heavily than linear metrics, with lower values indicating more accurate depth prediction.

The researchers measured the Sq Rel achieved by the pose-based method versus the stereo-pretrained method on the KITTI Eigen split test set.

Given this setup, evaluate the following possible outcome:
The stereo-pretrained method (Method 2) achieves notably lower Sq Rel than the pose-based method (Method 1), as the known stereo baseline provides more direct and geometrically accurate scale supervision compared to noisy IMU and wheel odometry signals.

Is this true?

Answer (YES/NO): YES